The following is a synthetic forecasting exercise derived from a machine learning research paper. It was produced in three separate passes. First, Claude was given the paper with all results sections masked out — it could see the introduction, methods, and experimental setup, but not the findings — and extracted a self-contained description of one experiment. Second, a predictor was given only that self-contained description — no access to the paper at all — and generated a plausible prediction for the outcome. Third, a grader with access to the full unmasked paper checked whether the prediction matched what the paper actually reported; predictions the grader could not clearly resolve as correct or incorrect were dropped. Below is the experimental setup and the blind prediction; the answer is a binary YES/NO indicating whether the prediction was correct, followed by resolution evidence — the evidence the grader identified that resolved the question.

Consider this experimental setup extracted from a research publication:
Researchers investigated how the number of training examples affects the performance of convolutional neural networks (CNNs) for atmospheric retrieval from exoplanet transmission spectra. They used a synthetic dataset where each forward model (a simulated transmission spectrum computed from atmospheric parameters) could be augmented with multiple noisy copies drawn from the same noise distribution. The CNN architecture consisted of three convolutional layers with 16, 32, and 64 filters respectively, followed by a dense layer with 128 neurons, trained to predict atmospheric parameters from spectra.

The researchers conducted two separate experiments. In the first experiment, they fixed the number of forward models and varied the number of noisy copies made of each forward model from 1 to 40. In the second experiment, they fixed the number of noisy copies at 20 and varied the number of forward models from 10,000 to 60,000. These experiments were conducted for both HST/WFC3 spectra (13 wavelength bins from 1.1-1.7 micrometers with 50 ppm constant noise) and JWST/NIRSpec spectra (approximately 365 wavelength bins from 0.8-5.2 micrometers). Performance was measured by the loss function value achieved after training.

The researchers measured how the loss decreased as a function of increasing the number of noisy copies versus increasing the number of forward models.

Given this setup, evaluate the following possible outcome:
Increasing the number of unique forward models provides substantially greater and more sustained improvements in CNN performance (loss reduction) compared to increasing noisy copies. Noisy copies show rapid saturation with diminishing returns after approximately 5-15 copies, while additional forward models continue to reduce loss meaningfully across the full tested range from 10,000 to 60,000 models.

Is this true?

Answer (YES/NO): NO